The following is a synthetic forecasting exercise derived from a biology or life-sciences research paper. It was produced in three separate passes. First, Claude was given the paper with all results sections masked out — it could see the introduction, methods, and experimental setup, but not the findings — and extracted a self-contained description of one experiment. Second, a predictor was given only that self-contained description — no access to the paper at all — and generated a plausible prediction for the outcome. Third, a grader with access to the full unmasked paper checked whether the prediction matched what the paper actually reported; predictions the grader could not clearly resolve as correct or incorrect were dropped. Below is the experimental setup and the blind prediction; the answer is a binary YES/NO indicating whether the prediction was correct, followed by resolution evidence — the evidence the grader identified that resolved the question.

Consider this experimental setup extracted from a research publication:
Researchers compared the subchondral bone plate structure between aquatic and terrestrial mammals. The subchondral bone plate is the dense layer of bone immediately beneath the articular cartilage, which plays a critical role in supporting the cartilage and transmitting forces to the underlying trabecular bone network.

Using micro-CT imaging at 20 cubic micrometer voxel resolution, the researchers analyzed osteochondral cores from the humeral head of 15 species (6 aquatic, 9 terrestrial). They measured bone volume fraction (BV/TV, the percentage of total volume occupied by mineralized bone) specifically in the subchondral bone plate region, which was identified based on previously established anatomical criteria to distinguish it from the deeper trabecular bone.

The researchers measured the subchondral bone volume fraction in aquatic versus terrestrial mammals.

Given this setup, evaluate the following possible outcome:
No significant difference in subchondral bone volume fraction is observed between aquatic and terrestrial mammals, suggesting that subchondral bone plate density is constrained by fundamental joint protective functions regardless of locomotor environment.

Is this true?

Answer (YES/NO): NO